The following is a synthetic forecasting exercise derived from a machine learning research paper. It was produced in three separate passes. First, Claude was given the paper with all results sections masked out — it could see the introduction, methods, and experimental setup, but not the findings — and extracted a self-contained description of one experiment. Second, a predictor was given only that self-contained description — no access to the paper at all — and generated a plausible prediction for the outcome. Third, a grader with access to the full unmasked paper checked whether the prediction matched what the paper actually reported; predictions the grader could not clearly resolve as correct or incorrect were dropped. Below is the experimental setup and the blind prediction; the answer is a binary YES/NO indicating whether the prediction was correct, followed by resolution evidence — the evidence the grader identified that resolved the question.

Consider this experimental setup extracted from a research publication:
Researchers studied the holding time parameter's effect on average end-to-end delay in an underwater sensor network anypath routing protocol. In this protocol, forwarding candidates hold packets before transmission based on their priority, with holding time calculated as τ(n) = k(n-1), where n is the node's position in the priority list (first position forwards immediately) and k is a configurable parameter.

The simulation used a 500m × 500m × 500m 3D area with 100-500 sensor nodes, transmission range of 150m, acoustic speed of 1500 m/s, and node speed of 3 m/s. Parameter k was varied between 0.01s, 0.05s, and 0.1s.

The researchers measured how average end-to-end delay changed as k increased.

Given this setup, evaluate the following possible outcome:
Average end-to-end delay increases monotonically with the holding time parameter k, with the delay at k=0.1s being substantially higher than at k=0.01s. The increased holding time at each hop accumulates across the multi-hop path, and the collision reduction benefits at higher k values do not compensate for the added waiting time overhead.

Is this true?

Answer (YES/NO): YES